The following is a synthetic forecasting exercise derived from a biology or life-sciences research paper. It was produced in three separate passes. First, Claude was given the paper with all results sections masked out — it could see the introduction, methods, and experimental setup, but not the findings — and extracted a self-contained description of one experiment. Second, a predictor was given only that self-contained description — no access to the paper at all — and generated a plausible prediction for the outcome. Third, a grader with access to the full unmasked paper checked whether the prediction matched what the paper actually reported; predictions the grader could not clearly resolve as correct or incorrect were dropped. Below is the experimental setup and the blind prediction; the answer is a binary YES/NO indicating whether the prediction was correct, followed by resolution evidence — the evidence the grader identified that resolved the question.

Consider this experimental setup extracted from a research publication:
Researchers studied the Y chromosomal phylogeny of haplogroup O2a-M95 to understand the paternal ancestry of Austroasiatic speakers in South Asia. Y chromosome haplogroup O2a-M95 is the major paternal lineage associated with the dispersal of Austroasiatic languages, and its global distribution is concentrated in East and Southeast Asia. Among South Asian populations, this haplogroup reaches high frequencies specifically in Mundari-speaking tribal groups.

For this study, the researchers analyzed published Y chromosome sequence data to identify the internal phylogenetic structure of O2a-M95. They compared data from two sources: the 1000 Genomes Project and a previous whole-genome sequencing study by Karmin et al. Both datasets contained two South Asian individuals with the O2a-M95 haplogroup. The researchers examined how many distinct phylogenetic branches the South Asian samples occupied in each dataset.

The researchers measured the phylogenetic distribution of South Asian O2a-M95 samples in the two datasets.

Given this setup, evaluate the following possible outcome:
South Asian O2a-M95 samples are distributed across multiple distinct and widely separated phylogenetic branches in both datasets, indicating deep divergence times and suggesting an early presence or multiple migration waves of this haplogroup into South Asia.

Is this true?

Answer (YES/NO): NO